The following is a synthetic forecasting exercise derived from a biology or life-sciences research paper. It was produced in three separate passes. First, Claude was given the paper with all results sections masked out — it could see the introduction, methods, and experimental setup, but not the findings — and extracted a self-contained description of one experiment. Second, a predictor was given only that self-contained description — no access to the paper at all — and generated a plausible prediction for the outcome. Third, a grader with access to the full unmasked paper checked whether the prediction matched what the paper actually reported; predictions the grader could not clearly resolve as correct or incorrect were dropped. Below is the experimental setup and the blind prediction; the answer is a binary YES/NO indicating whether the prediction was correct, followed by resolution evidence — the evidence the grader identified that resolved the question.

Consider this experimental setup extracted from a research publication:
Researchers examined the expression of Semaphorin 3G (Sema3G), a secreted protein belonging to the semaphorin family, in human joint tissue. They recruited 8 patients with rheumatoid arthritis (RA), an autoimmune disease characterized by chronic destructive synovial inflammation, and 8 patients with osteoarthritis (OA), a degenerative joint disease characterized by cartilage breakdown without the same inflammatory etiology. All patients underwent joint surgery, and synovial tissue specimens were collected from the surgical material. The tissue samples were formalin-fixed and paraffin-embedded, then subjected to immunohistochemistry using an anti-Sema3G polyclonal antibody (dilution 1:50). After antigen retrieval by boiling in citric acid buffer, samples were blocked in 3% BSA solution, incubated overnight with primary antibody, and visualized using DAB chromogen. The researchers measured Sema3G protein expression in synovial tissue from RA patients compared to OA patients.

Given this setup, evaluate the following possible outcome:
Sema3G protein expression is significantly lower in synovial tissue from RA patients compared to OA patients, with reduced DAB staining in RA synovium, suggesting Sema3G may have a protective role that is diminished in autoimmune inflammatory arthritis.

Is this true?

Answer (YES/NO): NO